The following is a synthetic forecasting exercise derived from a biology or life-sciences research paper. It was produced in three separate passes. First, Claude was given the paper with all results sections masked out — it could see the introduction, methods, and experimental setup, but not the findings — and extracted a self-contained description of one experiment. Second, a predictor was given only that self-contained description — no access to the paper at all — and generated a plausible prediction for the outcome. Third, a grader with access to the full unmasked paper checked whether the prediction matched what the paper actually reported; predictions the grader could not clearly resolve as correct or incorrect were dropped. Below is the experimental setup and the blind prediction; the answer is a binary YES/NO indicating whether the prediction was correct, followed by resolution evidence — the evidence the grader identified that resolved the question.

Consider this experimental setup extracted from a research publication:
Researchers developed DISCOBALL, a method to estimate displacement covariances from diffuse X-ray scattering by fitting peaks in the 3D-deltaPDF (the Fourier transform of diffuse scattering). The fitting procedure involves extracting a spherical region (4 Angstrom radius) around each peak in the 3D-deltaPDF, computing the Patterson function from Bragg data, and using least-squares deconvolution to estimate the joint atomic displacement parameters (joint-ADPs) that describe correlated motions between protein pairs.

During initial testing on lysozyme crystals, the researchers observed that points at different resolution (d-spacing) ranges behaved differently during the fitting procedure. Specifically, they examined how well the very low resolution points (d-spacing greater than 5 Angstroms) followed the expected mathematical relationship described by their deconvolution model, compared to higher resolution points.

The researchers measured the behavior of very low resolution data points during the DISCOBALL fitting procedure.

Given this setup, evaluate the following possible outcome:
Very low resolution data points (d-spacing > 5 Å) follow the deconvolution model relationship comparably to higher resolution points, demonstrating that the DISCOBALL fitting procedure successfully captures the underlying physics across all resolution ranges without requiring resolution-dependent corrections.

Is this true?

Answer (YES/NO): NO